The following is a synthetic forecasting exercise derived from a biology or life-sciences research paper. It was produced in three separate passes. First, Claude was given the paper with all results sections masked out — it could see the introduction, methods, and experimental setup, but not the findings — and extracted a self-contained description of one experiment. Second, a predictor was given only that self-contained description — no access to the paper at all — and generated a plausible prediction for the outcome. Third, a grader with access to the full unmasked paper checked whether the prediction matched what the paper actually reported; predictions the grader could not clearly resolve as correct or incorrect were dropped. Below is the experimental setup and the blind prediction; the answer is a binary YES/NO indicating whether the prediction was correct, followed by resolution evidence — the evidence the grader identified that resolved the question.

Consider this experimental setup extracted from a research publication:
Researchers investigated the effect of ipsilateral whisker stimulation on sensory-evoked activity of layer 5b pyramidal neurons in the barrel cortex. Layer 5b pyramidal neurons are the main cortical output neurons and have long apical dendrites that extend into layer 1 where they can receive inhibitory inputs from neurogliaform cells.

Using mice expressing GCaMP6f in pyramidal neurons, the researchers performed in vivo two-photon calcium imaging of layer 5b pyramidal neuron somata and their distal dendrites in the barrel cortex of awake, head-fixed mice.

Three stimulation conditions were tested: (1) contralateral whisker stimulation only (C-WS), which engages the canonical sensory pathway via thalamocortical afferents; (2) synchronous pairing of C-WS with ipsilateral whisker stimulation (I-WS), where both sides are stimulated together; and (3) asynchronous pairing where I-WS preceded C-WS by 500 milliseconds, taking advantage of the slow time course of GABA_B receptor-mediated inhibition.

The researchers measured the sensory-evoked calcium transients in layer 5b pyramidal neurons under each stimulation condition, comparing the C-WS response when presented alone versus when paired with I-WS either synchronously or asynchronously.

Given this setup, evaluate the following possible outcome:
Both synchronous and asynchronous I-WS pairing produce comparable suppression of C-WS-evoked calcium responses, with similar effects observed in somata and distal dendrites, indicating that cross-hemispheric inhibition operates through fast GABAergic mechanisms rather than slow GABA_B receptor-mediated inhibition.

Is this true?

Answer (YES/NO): NO